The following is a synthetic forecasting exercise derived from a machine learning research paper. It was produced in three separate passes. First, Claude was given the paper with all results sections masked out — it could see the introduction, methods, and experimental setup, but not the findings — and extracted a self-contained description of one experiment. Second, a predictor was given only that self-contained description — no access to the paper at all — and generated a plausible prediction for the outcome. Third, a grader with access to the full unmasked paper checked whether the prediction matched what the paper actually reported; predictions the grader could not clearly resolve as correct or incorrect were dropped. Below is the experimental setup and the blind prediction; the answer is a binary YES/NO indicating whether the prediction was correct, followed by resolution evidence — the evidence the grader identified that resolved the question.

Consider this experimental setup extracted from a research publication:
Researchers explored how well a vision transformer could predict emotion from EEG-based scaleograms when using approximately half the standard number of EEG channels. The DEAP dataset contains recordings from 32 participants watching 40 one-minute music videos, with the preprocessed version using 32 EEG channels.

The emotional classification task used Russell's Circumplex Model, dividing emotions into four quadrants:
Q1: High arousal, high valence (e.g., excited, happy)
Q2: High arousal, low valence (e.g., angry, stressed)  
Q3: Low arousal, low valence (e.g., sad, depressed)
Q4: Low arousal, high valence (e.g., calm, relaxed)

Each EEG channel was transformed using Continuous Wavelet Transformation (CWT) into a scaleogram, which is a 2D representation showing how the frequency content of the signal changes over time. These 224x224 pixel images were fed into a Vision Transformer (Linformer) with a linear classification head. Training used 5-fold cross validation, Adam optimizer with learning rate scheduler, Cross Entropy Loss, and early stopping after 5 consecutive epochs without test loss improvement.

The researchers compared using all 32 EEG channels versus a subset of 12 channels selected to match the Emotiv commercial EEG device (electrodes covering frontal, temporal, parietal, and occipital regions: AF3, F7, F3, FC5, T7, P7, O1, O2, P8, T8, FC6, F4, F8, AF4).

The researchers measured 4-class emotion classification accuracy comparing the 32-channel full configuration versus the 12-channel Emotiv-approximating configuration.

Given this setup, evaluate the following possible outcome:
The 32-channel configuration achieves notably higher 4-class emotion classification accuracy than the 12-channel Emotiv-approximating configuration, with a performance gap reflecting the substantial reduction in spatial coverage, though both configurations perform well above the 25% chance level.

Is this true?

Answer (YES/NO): NO